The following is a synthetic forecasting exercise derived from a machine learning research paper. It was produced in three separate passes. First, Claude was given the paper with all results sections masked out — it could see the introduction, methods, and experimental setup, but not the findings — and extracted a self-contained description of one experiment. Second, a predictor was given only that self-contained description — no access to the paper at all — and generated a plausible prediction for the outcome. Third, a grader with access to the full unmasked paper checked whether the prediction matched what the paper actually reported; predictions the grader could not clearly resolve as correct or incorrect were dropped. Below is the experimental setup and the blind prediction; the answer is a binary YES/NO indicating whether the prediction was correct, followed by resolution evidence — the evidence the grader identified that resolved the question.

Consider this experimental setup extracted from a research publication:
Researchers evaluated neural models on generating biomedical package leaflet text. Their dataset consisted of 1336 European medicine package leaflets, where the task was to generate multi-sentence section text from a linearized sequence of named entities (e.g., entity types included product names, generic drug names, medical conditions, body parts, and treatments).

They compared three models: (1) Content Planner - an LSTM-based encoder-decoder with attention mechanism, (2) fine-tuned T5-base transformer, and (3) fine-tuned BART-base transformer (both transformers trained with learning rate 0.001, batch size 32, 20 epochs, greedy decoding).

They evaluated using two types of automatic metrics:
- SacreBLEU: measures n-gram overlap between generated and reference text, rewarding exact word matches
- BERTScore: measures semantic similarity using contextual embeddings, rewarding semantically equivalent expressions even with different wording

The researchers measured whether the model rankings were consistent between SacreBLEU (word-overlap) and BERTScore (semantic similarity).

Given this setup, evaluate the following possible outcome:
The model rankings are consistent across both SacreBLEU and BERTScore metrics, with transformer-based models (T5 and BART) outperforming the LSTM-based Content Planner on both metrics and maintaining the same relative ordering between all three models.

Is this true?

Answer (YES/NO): NO